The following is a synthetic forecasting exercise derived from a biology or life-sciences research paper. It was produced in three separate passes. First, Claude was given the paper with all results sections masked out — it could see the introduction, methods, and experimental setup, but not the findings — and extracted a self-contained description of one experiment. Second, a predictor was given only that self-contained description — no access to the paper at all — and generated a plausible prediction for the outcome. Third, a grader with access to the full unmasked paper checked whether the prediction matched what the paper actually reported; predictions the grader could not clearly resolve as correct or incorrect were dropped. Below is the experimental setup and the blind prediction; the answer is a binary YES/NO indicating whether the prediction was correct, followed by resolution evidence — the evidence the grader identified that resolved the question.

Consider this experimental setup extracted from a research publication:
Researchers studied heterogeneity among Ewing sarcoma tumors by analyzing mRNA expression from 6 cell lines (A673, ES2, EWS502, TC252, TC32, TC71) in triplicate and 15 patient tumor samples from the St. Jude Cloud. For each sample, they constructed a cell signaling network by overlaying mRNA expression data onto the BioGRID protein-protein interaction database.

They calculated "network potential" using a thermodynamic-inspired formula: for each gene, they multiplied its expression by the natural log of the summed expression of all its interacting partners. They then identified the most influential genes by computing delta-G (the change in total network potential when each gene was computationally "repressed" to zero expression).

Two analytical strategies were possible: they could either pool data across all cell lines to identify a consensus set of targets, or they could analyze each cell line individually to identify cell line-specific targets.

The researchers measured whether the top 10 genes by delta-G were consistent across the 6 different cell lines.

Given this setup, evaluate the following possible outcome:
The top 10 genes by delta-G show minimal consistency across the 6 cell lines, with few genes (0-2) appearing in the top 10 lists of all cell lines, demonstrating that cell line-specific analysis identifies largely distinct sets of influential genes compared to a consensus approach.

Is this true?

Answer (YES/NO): NO